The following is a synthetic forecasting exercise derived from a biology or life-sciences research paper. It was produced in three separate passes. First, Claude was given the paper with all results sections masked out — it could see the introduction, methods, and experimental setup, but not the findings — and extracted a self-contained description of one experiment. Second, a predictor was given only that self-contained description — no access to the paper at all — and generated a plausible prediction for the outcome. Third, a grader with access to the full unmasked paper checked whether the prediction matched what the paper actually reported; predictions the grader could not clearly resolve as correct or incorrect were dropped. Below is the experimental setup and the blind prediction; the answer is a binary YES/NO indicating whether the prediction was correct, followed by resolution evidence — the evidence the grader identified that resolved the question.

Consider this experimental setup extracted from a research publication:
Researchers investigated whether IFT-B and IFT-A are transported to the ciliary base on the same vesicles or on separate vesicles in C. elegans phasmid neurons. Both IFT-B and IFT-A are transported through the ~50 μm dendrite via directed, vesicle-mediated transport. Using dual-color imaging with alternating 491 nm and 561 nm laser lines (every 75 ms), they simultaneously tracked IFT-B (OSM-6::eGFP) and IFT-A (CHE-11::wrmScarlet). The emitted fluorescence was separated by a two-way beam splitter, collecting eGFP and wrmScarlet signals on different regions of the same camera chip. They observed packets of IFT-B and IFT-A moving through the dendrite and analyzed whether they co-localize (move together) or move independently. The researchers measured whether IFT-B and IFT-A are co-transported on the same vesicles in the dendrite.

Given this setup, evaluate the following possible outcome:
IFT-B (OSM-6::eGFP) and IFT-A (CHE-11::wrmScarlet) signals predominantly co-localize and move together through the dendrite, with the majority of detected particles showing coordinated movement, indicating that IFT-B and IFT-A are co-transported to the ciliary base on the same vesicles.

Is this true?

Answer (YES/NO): YES